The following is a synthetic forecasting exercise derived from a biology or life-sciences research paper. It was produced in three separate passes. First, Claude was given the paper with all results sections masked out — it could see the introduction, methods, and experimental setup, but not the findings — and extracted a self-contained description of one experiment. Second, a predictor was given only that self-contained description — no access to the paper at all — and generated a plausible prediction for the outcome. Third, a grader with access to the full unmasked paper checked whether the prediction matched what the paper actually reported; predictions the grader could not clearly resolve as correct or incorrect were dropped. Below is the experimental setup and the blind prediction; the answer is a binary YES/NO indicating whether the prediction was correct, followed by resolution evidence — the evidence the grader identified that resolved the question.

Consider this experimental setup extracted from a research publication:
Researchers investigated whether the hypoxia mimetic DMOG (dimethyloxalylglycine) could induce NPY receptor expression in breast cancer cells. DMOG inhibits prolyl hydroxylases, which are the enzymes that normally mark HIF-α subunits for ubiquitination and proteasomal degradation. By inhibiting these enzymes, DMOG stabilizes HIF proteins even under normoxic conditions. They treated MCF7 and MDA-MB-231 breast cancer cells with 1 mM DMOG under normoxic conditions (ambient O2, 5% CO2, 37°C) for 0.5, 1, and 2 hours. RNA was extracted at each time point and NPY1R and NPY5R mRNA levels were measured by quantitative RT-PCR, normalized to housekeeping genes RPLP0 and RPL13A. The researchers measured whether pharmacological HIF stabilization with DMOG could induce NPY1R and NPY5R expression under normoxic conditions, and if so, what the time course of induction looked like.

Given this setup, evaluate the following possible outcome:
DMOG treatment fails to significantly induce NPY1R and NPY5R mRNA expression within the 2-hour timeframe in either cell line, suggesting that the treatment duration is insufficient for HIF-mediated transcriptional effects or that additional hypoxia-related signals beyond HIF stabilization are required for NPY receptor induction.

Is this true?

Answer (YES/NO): NO